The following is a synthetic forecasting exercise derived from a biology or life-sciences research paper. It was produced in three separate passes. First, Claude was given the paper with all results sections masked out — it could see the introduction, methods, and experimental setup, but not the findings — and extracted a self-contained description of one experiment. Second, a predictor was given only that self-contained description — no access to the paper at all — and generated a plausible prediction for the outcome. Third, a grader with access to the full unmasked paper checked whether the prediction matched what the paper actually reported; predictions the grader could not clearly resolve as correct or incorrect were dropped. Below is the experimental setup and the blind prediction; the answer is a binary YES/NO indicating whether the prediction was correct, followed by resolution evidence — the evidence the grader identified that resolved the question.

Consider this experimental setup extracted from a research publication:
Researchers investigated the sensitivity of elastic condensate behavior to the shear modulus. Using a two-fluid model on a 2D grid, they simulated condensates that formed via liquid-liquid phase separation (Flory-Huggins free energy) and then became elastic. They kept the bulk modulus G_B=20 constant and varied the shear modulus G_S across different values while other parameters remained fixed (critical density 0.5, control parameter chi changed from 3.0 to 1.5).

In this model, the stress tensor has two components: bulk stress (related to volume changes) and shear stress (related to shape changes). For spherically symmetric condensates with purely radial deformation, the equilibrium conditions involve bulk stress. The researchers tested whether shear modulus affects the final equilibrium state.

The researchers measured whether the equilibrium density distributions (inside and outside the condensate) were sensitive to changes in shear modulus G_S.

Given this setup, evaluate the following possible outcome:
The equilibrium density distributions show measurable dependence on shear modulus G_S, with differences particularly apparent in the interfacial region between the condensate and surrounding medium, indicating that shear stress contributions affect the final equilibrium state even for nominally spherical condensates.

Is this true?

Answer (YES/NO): NO